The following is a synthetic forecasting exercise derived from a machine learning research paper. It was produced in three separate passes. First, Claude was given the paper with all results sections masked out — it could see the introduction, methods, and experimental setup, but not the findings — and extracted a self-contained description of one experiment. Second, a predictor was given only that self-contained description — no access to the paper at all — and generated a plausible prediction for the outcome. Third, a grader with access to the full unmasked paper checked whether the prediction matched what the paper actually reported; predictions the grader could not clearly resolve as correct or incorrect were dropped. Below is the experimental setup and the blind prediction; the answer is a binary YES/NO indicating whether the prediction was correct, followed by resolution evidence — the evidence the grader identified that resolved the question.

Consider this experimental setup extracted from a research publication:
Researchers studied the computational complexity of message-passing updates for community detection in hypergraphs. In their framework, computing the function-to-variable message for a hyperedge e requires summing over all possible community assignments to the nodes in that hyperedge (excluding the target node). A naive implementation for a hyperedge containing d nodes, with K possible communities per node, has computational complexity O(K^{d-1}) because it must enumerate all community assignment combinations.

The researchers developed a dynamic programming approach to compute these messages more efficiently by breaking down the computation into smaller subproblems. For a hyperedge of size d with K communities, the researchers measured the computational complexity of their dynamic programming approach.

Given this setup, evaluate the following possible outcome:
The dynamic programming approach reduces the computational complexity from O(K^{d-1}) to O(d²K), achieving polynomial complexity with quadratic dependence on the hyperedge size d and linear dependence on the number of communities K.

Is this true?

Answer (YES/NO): NO